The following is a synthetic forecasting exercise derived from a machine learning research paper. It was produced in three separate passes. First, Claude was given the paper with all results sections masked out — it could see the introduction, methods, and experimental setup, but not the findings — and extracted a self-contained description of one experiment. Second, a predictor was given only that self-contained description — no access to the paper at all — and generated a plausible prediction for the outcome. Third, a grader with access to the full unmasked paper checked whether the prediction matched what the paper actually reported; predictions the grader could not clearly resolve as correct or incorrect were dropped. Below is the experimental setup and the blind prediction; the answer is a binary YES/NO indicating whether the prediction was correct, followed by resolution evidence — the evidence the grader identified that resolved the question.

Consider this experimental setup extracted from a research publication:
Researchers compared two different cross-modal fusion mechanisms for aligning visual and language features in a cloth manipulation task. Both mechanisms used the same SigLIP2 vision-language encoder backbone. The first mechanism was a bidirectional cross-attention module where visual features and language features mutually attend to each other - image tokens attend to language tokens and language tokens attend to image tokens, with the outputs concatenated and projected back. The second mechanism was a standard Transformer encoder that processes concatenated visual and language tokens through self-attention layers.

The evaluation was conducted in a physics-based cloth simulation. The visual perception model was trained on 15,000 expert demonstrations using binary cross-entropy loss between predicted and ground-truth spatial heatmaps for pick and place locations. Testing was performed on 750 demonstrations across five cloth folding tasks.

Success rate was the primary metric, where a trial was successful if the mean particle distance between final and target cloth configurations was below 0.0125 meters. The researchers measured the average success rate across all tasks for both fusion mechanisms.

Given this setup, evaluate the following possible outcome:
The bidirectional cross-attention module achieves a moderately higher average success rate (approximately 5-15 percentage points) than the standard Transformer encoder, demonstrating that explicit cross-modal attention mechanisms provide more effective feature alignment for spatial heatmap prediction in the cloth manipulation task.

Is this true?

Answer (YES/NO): NO